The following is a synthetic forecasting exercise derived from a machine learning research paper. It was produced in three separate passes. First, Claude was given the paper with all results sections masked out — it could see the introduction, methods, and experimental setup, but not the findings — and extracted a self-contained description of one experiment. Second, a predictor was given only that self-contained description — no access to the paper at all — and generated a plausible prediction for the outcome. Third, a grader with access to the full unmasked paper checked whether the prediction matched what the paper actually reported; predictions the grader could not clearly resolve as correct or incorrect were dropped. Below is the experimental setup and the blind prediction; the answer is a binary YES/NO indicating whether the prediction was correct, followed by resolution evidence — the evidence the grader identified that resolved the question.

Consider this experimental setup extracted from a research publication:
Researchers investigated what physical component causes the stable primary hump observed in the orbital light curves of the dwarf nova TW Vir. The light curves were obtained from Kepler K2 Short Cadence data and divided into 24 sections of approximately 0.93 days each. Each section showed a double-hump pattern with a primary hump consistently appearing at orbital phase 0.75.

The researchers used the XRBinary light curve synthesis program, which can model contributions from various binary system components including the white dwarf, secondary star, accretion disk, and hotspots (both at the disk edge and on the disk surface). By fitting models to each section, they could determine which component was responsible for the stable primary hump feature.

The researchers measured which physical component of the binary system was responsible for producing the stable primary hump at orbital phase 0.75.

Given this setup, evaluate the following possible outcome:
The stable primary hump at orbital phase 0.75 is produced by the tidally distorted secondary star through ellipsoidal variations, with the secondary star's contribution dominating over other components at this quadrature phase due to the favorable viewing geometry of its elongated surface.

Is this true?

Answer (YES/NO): NO